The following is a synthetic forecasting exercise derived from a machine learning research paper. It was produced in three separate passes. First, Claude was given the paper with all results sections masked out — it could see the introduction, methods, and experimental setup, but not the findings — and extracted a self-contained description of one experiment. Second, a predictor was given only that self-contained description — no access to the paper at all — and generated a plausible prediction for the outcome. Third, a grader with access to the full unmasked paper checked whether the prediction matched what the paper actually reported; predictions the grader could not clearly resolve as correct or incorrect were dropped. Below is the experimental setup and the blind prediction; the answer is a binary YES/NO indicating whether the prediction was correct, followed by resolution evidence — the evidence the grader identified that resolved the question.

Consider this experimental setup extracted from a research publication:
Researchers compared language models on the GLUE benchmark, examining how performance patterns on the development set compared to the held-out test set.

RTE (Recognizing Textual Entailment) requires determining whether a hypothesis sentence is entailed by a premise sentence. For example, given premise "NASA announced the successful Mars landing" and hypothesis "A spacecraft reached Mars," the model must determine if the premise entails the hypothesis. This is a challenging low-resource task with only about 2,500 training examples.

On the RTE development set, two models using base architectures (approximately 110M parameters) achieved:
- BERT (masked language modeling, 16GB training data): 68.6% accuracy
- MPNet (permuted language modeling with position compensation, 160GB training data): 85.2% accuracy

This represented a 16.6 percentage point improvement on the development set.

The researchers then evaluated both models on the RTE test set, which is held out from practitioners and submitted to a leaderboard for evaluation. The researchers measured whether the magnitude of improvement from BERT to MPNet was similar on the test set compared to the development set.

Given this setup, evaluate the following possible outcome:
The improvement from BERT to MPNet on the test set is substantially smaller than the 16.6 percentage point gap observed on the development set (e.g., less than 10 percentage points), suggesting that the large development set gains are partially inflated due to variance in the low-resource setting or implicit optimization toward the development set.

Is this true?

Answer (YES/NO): NO